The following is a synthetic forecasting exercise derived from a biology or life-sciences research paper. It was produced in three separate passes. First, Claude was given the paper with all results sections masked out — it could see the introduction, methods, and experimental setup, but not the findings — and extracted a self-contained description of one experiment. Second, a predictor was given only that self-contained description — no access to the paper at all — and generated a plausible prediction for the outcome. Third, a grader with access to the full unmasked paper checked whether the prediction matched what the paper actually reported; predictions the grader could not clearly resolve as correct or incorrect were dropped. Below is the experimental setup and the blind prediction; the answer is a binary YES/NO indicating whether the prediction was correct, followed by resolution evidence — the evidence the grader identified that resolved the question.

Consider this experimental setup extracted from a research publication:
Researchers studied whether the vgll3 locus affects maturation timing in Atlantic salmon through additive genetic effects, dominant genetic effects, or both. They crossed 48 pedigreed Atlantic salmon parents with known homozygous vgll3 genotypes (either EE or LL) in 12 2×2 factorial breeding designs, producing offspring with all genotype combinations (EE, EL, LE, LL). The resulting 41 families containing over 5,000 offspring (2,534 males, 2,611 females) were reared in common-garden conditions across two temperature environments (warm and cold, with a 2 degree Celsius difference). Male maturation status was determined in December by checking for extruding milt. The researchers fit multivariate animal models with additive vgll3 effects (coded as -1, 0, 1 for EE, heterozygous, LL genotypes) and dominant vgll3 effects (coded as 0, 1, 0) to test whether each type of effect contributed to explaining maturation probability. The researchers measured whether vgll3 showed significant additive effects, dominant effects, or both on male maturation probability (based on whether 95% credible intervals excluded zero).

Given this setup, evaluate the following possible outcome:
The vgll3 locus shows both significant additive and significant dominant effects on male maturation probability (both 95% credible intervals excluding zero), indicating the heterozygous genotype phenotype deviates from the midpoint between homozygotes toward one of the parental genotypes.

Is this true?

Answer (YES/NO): NO